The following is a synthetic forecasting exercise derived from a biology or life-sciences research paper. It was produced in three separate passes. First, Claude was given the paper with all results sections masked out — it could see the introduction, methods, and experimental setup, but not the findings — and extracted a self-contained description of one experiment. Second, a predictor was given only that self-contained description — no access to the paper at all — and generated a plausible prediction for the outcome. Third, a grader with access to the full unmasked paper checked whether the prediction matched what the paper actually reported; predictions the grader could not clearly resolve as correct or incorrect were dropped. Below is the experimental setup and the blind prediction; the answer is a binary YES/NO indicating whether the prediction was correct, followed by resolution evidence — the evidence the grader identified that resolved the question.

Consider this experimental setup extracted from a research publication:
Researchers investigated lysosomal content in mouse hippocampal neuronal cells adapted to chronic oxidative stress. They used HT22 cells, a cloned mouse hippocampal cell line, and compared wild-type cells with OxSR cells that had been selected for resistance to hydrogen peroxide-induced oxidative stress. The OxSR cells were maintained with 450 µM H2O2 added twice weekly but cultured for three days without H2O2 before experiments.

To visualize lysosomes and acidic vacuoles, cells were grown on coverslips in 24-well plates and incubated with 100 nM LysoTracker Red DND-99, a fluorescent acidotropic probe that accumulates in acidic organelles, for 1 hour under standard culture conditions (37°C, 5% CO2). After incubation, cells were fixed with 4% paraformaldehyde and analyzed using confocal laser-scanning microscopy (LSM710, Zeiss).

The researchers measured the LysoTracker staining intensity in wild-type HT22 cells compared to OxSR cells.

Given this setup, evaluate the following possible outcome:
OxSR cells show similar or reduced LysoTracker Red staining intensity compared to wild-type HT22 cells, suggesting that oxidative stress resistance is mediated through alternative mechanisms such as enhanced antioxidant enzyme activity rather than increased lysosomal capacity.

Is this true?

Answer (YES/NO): NO